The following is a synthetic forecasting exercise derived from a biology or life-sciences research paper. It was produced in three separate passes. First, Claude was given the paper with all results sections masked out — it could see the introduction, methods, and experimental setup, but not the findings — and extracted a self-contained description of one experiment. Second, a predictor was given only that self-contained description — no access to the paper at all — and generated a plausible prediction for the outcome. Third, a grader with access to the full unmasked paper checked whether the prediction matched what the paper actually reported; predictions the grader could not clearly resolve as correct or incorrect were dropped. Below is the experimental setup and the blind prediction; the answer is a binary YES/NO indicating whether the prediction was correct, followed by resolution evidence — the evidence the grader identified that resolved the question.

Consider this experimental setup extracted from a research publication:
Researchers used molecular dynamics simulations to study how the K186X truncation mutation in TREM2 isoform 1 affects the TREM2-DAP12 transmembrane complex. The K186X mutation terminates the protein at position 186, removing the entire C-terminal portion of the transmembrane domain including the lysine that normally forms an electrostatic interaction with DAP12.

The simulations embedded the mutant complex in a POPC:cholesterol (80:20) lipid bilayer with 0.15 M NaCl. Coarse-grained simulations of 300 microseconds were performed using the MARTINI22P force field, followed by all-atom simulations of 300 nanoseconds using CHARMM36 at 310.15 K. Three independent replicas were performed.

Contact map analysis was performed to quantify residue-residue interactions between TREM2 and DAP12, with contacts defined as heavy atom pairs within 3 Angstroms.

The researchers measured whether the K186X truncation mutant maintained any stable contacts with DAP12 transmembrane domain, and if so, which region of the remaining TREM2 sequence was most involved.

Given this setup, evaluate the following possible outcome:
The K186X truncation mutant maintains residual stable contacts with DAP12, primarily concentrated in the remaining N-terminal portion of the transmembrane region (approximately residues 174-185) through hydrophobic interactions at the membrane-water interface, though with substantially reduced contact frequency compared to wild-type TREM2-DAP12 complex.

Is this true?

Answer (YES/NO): NO